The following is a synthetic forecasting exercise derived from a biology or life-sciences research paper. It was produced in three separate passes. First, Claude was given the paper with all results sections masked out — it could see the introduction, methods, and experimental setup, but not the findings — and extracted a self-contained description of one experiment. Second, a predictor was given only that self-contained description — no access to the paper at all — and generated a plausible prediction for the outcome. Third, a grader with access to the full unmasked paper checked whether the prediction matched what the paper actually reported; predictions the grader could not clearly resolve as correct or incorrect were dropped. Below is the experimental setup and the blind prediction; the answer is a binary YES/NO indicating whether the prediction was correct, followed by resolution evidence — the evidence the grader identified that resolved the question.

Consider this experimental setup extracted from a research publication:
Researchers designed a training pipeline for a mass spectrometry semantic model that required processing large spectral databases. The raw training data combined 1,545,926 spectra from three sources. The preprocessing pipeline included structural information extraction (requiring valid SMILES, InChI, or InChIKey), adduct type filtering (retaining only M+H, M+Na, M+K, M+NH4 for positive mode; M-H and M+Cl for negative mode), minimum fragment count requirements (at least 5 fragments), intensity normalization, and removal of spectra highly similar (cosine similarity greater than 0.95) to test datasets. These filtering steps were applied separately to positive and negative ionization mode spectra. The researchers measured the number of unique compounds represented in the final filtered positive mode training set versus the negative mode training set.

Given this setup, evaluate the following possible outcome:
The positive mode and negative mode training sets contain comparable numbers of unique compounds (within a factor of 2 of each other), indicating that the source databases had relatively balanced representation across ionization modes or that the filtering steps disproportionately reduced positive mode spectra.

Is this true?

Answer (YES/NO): NO